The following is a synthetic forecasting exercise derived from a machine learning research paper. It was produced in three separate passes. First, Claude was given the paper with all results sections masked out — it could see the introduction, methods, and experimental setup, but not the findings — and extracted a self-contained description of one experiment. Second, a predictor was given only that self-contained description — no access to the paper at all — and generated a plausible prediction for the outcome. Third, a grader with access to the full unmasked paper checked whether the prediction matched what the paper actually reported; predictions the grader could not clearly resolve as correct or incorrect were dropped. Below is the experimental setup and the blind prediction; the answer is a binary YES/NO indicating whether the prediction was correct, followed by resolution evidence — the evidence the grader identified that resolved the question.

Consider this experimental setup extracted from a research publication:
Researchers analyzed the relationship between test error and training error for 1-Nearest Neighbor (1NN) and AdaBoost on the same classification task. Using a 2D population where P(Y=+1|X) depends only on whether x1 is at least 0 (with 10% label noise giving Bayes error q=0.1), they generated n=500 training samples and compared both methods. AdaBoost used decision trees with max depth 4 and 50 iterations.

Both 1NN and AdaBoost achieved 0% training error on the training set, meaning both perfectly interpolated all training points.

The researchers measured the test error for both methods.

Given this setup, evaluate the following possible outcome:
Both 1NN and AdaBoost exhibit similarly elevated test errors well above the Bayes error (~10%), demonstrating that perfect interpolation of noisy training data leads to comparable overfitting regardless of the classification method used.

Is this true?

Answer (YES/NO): NO